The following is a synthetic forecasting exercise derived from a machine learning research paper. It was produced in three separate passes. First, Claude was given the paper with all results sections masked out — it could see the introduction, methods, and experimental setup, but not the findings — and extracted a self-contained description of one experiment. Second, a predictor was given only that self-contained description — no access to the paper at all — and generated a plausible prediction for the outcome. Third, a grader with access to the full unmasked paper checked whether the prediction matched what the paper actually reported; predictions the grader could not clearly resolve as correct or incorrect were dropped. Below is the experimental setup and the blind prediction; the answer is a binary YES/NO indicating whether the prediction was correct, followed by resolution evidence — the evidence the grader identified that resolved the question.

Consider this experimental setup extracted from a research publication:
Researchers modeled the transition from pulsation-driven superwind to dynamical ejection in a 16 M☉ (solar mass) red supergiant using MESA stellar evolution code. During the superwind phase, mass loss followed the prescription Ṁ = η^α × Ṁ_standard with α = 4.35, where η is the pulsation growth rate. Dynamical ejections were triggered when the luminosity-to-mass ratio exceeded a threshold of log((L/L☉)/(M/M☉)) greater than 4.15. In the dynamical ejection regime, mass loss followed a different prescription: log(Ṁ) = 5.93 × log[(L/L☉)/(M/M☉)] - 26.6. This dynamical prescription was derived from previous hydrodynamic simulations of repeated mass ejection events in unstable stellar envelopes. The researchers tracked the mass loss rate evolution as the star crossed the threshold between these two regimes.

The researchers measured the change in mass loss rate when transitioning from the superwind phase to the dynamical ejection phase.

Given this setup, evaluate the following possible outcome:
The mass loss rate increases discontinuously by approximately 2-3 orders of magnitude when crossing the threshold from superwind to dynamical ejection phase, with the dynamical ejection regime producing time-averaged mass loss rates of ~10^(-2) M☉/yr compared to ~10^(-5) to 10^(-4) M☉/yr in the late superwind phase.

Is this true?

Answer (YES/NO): NO